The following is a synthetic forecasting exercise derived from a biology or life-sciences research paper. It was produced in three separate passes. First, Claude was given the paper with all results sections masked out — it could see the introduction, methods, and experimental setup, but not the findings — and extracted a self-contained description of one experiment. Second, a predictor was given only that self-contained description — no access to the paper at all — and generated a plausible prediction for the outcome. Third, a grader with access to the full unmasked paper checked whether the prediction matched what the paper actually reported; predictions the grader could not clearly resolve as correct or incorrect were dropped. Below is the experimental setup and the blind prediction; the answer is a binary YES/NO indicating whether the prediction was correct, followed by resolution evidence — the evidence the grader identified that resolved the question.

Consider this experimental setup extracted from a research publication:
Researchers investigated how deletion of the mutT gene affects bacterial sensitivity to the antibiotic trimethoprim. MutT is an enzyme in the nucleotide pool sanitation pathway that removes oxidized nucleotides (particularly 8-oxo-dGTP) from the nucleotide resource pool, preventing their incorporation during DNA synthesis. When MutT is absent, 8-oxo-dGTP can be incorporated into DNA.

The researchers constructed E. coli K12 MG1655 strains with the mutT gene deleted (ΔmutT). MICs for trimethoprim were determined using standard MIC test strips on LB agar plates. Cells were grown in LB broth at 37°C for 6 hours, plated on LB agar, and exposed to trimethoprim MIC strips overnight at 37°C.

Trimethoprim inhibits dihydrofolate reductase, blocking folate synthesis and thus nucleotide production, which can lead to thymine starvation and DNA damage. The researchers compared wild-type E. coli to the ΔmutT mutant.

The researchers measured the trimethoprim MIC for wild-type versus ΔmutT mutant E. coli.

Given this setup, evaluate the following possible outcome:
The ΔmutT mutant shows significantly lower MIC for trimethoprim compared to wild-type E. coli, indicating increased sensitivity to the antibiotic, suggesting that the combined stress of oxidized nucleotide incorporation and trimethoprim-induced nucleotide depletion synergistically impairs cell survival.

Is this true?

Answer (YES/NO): NO